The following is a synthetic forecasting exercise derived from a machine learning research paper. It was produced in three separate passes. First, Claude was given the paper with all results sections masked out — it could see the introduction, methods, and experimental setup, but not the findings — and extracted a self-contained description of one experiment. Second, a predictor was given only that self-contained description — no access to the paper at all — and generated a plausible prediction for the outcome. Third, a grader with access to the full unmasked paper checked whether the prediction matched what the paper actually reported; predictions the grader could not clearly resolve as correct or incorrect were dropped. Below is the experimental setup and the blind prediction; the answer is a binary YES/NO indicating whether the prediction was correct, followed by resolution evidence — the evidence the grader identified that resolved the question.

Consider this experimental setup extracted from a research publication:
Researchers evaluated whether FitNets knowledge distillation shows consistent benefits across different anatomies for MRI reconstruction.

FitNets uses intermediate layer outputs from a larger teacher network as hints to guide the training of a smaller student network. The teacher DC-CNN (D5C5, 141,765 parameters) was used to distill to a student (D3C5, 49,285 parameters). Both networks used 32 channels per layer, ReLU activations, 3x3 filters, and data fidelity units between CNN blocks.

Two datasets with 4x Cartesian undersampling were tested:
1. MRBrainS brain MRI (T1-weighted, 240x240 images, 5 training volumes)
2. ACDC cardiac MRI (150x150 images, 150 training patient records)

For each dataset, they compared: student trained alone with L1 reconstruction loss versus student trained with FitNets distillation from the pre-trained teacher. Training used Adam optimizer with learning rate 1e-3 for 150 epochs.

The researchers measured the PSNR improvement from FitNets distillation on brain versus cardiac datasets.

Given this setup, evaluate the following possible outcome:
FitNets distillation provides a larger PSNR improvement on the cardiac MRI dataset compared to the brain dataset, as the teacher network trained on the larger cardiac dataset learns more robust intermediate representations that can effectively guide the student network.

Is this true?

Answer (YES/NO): YES